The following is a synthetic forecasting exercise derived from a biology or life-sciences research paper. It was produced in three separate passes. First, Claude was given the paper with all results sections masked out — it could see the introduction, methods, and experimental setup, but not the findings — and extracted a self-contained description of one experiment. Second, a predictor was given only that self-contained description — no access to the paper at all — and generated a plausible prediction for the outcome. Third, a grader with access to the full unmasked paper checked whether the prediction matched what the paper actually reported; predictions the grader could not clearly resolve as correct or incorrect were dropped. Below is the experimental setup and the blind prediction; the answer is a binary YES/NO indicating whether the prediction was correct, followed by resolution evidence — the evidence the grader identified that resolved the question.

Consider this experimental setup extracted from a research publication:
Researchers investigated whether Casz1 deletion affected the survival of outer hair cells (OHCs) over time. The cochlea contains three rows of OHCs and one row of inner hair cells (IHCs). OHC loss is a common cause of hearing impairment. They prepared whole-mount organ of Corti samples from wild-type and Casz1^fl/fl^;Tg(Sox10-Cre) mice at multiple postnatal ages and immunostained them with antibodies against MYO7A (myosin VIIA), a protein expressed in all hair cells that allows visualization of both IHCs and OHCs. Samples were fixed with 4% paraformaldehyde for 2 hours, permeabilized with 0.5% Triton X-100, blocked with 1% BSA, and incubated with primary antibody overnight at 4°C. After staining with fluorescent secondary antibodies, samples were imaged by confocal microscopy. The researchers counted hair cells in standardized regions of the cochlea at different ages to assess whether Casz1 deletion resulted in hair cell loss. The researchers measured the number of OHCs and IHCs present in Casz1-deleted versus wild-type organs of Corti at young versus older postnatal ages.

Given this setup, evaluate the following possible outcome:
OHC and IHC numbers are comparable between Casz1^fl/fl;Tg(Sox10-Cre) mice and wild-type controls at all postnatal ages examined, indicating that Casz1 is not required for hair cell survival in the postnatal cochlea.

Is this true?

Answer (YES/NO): NO